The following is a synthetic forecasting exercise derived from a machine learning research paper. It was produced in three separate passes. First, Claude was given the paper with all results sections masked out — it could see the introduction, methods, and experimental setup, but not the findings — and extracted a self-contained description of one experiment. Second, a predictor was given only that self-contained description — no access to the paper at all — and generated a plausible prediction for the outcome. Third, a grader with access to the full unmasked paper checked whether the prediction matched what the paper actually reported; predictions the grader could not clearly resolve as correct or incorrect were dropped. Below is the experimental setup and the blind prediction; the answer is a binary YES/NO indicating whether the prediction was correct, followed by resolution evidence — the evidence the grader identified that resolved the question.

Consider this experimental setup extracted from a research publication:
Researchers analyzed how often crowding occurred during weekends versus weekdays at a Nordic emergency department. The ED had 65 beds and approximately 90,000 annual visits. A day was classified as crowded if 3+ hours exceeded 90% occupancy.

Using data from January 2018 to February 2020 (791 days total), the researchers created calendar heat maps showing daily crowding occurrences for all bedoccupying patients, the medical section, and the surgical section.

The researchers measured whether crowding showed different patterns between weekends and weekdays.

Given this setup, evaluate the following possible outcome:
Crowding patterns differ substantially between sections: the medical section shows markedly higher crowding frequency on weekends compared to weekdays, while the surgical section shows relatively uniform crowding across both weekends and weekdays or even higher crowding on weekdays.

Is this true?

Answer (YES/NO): NO